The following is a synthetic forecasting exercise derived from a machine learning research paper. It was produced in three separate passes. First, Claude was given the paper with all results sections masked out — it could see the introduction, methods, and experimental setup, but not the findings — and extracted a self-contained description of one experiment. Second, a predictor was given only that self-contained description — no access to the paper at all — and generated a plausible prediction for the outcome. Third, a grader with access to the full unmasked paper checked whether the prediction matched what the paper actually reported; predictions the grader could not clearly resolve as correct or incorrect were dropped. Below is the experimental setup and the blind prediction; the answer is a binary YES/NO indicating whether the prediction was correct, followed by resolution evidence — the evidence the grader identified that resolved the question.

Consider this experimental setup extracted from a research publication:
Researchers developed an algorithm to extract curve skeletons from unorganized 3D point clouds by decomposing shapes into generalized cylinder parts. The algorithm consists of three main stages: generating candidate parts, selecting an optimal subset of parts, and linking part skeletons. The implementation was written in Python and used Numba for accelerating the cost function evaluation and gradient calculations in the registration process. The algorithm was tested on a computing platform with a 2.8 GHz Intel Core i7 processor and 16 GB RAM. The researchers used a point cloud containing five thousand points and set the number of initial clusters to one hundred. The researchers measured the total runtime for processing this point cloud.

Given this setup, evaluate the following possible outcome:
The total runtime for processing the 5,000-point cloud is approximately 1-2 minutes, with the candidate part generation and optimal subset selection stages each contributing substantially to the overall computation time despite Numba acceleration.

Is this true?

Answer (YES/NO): NO